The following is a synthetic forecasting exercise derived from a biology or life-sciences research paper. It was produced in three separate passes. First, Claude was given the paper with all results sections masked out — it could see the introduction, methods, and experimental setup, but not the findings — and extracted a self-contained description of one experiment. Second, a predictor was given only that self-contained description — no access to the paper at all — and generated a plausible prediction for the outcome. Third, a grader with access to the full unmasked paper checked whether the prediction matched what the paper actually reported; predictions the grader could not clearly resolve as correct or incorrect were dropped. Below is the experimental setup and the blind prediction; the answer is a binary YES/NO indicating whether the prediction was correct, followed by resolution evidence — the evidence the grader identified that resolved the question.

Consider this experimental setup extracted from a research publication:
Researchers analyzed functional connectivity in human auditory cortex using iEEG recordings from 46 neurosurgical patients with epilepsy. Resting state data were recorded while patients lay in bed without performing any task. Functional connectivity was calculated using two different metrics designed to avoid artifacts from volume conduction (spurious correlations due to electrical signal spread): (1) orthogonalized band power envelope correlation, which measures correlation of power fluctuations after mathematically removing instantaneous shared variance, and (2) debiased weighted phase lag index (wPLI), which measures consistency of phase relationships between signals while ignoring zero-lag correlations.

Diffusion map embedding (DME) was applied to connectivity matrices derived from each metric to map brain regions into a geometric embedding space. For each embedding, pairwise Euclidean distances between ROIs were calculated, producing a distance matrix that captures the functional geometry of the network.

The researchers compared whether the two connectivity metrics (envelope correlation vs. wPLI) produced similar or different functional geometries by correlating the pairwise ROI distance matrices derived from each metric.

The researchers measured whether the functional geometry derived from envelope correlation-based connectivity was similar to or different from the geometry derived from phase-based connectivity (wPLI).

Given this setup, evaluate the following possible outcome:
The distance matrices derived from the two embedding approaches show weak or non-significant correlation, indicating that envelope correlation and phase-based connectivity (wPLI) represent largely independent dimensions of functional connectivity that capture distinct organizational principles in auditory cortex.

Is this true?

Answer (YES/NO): NO